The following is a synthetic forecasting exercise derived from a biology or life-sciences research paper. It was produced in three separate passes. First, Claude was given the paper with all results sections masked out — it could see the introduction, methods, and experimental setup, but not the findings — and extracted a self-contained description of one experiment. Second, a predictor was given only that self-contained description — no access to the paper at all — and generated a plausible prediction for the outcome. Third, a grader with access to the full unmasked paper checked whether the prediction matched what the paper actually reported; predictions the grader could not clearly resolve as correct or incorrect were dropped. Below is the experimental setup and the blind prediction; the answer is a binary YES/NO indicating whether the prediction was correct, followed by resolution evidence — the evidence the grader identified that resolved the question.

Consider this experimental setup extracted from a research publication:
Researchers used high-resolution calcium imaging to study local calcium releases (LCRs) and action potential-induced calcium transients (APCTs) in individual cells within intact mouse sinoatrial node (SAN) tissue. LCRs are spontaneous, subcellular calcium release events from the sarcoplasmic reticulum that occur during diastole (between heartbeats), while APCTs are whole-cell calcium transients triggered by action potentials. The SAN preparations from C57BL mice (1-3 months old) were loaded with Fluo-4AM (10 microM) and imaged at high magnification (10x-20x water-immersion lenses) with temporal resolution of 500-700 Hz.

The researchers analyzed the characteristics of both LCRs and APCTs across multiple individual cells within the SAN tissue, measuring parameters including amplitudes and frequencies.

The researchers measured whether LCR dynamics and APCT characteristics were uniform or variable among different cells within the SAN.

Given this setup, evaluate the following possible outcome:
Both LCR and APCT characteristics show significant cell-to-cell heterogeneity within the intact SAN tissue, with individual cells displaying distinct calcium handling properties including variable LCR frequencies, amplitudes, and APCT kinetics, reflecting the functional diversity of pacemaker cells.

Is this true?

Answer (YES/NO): YES